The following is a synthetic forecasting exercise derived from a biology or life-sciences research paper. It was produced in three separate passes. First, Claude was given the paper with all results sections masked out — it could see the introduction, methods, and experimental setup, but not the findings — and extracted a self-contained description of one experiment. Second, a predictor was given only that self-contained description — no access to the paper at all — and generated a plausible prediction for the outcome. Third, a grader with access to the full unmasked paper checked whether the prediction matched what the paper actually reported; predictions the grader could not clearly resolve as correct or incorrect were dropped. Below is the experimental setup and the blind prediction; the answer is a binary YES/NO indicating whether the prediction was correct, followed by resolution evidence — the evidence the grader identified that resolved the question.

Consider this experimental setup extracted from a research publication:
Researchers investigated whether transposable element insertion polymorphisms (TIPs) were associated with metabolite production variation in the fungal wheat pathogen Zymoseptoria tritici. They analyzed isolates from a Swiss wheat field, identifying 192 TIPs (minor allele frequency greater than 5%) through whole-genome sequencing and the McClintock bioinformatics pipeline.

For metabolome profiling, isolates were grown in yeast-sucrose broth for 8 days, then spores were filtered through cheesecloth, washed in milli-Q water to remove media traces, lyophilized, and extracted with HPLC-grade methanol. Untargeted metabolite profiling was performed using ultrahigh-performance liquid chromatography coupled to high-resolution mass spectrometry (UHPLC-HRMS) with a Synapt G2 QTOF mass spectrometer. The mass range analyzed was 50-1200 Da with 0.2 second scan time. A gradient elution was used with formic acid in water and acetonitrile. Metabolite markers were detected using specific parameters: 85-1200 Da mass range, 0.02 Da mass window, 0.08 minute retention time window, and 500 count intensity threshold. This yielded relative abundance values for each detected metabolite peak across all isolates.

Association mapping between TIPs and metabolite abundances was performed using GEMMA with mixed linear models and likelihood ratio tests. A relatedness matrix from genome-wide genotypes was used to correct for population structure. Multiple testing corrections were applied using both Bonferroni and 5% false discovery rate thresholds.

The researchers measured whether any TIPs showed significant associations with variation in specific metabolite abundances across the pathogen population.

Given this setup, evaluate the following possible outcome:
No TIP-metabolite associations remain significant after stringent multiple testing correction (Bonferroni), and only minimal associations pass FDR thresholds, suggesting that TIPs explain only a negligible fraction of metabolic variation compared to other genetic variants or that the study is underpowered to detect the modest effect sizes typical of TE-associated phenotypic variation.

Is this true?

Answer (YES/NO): NO